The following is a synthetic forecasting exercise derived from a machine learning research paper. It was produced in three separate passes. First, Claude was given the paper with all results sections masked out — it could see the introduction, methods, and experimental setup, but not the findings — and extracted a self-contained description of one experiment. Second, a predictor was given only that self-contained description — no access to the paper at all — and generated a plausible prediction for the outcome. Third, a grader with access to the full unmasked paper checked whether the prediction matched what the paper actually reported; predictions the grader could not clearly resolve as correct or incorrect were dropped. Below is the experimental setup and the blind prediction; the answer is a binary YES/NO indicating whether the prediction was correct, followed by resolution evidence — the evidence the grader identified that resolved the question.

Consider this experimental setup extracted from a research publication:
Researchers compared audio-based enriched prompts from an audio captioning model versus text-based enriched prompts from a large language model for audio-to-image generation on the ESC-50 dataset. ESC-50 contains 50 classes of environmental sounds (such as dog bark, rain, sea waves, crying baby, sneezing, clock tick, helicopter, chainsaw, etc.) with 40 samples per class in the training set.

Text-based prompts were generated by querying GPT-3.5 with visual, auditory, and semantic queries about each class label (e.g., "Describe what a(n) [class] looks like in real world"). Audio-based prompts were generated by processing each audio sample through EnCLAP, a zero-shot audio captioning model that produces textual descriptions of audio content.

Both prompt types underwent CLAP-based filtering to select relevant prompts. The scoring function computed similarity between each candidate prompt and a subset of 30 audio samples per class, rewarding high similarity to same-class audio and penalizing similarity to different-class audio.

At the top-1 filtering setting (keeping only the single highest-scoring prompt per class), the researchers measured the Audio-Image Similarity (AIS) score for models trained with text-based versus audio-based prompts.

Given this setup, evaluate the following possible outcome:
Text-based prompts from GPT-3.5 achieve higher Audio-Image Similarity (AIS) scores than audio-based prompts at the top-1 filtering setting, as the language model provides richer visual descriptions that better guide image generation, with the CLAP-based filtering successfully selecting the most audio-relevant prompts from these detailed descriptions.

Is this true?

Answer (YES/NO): YES